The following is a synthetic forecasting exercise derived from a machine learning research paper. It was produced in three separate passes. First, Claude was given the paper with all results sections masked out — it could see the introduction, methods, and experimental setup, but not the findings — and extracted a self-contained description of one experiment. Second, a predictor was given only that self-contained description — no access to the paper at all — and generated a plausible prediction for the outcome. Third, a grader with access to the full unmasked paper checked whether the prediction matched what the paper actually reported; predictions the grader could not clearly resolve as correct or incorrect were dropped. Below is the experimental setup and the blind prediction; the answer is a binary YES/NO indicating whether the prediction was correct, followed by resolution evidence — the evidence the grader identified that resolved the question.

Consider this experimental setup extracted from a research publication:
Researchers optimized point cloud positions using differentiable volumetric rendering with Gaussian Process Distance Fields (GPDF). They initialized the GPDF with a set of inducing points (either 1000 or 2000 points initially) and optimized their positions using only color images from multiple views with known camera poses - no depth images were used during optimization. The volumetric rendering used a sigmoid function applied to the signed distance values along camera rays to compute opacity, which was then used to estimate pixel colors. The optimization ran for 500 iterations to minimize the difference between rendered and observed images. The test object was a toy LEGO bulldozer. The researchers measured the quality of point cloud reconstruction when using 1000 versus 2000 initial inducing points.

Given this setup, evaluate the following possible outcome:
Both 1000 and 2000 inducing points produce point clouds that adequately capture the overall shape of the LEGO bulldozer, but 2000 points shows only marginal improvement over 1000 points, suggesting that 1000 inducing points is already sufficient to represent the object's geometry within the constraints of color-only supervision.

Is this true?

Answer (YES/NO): NO